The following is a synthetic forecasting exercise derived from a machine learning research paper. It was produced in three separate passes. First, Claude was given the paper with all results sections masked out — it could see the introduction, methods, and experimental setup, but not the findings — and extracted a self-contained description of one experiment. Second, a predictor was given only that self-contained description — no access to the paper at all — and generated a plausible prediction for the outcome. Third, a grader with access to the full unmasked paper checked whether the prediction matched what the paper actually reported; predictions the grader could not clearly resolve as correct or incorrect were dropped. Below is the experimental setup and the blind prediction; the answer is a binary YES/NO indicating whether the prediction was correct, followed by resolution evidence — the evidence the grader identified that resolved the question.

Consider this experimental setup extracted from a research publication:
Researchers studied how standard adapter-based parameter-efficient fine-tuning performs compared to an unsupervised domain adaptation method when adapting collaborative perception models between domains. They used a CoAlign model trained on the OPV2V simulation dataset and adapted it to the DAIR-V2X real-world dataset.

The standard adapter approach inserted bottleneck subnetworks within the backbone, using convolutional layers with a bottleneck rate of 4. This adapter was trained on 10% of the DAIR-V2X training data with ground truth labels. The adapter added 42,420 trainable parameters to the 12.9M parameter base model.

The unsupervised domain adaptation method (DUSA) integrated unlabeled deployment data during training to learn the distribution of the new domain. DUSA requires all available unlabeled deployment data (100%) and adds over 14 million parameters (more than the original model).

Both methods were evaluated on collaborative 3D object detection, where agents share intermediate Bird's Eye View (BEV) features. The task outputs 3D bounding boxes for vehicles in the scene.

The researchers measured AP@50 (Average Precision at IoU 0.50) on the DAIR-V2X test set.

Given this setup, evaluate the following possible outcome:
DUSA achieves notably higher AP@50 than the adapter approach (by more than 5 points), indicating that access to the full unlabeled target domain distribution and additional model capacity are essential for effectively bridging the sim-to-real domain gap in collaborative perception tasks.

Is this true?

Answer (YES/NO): NO